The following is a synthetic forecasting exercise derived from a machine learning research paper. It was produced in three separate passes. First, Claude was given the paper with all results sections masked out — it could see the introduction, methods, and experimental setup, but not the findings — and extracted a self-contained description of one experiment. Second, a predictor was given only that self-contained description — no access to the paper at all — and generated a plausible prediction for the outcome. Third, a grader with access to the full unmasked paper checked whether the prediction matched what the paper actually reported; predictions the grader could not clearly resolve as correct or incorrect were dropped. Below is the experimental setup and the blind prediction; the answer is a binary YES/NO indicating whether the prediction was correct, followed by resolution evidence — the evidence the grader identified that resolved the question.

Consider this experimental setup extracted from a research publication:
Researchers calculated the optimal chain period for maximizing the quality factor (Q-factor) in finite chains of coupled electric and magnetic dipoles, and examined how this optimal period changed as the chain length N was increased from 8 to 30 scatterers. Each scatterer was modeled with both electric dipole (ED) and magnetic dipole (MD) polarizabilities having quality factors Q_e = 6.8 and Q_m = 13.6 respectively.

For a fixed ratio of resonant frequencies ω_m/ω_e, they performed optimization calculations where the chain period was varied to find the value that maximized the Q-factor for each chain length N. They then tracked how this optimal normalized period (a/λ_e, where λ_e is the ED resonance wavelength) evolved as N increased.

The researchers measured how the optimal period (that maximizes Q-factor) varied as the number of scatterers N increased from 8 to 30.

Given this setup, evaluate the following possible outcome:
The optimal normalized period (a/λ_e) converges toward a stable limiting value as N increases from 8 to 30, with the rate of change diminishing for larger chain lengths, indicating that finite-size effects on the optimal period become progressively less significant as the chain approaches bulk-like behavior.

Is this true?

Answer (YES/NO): YES